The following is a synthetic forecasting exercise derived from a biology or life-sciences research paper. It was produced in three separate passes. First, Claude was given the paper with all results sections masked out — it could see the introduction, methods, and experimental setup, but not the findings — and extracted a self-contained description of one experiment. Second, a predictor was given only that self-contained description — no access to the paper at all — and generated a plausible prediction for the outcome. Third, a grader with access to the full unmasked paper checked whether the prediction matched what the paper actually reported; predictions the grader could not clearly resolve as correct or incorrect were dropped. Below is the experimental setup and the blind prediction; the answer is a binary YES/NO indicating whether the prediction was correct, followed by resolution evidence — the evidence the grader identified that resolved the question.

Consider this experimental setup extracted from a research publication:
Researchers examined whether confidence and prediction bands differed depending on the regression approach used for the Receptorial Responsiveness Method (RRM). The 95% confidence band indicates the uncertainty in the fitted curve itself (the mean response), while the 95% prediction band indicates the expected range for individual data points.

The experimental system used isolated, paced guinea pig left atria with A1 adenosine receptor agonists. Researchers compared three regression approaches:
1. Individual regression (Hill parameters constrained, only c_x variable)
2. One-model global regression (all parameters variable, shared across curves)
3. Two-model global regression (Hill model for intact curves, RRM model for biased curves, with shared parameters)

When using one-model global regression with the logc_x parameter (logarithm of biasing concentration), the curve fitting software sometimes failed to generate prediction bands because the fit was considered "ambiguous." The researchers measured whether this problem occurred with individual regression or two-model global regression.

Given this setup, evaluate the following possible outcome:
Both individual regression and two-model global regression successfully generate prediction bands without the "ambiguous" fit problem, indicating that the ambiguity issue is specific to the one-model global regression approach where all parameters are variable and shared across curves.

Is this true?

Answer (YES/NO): YES